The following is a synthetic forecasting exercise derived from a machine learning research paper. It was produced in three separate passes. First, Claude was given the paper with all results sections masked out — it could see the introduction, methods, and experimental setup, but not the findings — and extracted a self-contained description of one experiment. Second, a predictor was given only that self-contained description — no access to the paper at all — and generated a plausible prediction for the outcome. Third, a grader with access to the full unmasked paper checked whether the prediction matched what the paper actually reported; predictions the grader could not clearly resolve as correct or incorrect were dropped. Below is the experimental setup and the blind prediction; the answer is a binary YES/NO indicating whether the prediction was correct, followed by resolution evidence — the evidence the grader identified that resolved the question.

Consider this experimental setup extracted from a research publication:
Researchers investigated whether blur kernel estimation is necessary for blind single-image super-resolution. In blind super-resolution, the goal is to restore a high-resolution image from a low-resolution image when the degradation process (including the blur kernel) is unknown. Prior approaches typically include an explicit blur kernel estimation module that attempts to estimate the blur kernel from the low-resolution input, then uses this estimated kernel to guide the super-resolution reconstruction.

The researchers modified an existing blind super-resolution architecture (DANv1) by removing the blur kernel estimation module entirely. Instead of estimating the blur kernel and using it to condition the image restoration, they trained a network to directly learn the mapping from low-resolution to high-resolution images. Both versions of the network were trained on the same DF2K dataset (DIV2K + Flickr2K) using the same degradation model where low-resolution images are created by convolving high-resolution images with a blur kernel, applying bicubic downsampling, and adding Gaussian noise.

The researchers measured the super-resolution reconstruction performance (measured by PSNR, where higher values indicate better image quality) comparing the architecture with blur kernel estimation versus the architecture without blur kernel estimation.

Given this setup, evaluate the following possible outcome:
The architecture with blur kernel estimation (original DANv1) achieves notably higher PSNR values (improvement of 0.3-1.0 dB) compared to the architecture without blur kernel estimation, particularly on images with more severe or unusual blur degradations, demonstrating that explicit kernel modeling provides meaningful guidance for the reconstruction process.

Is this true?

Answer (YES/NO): NO